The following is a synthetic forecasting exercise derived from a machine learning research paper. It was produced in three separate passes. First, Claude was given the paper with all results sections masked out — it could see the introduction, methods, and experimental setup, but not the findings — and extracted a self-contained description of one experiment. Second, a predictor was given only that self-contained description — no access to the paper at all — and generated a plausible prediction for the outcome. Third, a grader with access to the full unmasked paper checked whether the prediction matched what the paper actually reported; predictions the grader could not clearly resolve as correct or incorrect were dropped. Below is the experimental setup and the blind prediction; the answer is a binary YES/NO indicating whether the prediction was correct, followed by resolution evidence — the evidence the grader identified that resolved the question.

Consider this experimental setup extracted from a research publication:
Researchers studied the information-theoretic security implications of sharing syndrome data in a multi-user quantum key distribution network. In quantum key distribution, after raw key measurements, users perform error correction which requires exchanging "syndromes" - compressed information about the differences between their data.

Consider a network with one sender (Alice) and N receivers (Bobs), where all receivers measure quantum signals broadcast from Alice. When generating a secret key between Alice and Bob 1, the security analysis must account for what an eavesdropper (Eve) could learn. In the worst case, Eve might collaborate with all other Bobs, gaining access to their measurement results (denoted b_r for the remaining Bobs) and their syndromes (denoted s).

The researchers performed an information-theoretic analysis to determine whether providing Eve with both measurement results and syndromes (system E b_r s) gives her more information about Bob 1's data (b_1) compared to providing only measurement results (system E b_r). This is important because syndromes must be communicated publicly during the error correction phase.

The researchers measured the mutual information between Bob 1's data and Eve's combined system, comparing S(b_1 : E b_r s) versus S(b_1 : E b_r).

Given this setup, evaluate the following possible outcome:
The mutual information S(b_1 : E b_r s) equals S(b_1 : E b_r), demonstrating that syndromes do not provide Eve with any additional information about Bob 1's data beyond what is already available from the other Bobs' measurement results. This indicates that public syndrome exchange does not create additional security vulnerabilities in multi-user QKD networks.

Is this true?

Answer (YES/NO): YES